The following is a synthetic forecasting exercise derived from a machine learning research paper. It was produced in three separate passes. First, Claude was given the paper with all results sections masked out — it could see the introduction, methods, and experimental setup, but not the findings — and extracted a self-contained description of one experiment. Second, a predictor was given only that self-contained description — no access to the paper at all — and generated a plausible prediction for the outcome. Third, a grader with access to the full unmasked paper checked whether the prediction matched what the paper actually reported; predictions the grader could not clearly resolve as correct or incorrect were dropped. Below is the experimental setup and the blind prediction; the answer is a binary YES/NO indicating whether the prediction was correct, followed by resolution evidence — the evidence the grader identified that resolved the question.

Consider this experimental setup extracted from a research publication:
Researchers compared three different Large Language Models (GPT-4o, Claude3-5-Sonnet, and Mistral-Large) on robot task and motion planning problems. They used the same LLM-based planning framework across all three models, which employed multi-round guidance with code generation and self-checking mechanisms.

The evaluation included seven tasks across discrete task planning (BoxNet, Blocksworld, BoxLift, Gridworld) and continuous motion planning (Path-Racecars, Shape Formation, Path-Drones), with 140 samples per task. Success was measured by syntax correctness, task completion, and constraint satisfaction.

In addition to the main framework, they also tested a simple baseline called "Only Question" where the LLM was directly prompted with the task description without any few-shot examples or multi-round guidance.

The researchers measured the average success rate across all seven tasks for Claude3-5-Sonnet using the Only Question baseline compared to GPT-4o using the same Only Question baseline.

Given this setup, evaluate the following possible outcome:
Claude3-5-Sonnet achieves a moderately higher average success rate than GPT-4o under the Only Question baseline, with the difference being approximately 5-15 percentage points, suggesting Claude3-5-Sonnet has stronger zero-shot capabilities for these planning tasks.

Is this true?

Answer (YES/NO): YES